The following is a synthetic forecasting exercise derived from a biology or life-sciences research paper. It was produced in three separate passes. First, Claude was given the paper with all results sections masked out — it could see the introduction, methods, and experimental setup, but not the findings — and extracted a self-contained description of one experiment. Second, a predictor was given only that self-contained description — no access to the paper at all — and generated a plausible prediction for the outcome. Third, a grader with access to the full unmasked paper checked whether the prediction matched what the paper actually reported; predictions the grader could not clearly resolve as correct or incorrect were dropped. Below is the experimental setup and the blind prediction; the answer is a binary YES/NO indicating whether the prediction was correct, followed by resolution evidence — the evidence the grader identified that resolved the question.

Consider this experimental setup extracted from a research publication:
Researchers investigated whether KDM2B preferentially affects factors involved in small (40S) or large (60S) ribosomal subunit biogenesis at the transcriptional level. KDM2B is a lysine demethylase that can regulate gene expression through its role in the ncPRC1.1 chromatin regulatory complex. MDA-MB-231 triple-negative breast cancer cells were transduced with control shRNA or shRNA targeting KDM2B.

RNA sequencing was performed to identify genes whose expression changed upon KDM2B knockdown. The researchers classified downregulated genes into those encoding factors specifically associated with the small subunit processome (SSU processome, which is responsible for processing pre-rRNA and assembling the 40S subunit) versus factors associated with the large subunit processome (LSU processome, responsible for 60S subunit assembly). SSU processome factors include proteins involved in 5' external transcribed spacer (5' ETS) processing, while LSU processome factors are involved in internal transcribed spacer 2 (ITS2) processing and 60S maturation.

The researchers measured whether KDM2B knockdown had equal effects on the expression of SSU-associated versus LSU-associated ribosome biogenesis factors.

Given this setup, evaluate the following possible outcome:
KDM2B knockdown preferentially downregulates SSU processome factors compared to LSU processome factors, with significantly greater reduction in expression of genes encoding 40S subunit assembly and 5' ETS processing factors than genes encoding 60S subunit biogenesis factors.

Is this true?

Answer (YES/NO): YES